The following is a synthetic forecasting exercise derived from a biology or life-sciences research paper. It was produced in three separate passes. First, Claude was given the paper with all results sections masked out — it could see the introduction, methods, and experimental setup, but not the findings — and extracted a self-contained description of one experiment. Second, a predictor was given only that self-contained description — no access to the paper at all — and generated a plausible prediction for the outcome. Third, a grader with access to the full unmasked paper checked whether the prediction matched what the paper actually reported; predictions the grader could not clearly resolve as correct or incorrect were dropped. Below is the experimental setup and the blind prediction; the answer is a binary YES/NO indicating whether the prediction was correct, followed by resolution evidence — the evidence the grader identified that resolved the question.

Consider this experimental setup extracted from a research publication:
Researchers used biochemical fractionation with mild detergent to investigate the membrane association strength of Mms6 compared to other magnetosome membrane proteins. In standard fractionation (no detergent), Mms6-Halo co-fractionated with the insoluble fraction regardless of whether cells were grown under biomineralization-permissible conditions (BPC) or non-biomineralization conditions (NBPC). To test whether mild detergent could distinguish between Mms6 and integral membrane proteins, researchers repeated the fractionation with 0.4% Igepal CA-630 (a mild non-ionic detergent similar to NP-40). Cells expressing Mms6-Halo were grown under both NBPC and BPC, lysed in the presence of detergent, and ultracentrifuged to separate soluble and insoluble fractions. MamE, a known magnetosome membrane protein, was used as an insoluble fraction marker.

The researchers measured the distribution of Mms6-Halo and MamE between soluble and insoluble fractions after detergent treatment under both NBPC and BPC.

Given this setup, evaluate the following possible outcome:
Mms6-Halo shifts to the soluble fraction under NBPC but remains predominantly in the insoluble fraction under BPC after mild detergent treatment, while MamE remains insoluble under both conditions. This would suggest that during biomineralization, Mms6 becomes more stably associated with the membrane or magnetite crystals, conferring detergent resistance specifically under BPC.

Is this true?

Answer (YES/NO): NO